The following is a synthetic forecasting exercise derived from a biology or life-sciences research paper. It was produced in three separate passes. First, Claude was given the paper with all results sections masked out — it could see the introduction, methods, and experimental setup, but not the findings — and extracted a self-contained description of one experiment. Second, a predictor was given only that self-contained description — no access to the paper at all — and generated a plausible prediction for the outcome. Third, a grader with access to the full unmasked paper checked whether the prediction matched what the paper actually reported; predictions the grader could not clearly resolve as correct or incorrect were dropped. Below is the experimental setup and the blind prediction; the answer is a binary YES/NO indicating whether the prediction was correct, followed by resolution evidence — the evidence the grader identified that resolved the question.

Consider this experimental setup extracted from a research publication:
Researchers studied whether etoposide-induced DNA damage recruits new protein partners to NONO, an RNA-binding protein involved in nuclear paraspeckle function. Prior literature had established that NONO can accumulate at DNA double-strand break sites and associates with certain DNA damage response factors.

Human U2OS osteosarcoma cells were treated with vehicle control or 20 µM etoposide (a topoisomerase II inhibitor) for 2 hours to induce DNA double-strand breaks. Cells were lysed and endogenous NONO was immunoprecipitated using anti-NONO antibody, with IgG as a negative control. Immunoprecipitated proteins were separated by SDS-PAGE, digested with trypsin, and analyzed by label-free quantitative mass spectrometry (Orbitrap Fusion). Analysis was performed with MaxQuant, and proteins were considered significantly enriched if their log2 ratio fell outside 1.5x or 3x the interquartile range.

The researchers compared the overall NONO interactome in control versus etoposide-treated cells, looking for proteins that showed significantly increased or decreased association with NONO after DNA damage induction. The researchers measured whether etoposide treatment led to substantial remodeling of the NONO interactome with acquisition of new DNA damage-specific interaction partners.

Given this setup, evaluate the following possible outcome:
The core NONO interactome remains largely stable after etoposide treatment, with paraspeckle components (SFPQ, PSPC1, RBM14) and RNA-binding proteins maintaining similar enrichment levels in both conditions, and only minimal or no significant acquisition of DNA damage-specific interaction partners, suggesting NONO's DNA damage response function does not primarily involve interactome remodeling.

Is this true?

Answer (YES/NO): YES